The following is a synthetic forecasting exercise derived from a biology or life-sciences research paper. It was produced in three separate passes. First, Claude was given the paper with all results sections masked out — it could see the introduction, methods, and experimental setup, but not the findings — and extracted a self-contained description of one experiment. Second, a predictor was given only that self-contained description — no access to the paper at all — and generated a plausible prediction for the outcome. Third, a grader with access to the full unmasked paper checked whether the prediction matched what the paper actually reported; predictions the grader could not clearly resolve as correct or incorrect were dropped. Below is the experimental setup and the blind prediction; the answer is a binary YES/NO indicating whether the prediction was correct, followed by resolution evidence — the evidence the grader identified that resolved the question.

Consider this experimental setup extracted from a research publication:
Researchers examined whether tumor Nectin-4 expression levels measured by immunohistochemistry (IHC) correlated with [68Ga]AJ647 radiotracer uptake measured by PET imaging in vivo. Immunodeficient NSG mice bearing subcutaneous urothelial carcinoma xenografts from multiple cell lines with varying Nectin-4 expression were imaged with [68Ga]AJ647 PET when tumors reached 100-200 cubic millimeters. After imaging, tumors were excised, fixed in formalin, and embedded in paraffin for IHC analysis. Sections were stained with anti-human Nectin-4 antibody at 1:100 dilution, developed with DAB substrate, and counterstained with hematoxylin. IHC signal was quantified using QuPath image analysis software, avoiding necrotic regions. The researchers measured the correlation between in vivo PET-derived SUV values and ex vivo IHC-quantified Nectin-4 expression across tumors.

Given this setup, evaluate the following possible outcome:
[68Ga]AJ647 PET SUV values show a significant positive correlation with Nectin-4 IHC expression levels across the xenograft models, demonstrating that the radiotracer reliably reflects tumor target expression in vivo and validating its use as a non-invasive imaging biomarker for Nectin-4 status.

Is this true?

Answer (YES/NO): YES